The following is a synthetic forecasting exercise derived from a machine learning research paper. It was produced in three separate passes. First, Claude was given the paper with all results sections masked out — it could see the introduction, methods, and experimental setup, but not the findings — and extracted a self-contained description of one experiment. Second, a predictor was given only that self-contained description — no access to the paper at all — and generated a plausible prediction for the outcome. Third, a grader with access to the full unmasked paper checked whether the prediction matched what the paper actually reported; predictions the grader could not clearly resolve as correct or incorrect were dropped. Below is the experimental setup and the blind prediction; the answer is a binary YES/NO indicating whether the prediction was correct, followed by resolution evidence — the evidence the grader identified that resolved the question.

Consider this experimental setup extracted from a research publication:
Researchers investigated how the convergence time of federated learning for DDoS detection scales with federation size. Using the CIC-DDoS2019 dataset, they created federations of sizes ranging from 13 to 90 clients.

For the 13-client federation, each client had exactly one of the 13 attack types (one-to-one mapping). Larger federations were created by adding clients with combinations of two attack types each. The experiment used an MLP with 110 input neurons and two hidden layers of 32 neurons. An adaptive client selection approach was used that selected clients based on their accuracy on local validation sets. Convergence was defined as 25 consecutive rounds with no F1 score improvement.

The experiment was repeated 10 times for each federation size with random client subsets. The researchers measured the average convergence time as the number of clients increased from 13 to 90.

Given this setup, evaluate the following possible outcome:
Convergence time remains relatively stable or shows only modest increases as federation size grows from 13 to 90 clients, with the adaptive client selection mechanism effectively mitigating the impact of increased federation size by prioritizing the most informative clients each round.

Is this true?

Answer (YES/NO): NO